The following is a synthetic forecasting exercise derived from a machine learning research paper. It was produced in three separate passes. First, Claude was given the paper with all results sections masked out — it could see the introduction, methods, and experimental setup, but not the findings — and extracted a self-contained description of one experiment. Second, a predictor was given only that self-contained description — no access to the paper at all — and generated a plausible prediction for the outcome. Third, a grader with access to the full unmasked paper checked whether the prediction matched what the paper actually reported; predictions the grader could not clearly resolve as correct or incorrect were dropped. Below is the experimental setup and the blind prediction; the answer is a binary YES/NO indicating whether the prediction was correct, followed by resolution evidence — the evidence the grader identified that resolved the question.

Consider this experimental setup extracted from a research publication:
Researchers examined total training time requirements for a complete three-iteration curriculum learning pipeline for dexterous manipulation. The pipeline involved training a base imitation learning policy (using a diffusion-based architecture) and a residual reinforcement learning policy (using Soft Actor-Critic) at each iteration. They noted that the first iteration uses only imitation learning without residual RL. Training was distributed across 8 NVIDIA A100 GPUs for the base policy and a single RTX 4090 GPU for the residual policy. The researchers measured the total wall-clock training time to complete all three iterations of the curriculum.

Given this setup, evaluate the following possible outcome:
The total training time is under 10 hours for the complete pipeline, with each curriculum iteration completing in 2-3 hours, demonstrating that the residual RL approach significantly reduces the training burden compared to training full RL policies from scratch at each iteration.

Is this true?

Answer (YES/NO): NO